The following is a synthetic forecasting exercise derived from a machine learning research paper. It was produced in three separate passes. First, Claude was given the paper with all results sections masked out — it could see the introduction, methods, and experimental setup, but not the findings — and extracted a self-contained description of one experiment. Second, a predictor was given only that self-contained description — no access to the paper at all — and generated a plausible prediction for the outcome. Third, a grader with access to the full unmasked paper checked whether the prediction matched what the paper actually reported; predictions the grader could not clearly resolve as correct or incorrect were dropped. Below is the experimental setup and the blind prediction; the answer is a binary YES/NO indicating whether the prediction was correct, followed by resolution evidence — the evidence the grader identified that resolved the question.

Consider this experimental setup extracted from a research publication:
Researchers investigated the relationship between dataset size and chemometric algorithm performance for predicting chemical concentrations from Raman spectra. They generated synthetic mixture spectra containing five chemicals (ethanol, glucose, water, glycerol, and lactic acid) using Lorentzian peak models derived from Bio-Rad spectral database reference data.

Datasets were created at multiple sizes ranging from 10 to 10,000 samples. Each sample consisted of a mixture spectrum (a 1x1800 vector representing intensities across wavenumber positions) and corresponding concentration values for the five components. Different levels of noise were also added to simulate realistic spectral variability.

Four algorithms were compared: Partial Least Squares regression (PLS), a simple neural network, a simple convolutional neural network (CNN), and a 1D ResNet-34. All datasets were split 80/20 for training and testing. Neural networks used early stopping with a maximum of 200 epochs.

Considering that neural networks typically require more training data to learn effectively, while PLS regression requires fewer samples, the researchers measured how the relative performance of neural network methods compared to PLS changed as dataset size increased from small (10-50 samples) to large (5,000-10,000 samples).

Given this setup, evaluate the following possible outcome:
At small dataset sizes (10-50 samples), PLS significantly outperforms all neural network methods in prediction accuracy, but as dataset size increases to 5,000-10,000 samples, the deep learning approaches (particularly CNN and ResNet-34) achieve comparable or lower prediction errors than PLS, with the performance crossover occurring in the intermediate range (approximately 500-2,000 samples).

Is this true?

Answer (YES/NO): NO